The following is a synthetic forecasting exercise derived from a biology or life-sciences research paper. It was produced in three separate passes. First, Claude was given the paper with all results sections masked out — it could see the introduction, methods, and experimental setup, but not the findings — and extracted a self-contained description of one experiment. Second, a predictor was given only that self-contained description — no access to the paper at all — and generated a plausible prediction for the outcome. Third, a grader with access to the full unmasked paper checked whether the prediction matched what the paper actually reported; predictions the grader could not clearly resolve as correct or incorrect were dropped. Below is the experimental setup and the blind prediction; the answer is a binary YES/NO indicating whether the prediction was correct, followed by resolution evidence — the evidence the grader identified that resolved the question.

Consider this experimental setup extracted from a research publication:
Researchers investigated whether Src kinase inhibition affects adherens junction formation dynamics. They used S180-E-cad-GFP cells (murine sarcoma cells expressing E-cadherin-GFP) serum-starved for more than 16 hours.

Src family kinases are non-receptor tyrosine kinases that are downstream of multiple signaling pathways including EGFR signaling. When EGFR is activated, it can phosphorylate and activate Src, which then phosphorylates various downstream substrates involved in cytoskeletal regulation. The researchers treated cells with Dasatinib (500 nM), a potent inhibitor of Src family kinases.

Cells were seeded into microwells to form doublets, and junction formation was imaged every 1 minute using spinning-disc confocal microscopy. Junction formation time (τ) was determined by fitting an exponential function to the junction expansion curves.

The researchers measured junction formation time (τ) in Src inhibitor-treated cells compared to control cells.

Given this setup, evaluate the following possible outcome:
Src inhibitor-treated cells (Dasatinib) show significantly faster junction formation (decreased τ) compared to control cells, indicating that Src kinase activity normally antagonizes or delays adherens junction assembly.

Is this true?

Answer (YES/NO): NO